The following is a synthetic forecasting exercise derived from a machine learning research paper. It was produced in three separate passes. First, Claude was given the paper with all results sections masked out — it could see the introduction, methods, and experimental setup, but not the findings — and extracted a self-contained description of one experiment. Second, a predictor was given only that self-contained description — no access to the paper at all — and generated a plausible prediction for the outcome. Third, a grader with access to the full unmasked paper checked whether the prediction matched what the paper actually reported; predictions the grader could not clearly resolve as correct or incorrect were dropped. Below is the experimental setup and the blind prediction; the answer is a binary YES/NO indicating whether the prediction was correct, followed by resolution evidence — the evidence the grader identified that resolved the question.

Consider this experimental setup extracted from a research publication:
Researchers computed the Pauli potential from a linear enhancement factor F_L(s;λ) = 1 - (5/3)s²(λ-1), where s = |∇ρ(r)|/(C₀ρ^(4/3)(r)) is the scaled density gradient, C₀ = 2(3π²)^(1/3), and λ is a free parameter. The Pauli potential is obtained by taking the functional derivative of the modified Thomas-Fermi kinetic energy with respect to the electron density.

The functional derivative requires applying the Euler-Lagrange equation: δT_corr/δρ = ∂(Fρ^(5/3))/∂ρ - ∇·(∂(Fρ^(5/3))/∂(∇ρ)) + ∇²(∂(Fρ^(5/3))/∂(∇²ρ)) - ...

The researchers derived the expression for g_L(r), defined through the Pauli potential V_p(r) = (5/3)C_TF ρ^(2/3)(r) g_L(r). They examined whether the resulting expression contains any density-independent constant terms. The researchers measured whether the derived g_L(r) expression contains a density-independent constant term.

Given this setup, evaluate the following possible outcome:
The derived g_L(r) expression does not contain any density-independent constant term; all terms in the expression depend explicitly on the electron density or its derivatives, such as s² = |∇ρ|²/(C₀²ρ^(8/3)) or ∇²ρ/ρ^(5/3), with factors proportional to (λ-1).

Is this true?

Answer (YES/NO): NO